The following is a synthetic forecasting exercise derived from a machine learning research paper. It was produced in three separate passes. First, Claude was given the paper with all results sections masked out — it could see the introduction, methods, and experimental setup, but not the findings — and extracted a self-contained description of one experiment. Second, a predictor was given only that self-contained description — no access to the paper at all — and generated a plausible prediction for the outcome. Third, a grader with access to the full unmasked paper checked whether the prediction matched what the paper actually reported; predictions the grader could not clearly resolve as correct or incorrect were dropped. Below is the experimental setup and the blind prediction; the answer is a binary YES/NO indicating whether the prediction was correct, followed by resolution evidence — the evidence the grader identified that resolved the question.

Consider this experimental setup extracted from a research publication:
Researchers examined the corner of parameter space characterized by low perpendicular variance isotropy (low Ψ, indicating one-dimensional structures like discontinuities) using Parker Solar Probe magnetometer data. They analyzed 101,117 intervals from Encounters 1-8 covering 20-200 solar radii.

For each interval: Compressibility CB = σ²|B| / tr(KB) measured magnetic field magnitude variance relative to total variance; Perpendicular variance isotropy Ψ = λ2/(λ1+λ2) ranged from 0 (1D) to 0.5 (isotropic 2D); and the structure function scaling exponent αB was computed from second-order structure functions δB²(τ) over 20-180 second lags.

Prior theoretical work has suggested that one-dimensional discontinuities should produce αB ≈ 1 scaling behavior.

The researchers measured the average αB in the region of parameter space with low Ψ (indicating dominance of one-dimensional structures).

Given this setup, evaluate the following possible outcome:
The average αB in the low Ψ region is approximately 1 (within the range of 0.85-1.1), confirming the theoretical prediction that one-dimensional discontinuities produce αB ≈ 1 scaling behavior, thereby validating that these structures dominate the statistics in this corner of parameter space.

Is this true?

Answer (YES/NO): NO